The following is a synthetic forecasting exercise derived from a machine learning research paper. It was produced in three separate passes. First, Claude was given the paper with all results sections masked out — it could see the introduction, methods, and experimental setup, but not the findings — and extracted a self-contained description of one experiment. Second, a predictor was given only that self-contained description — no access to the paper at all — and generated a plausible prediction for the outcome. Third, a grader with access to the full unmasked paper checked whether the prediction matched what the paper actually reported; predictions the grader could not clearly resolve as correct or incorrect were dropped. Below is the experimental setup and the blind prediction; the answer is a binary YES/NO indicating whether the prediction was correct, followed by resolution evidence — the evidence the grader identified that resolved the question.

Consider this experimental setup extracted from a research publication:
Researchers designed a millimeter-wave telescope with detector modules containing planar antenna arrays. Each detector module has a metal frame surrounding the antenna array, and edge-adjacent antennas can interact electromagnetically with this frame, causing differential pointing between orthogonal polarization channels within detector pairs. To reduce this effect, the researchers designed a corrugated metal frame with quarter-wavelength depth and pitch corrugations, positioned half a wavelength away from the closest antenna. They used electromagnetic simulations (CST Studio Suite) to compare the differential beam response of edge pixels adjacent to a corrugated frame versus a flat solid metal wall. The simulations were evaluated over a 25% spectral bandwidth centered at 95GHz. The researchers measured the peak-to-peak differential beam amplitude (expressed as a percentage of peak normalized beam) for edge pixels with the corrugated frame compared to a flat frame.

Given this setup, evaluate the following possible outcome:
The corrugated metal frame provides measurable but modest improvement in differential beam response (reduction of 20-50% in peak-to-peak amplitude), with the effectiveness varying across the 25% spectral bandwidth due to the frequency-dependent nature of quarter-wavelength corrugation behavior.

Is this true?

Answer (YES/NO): NO